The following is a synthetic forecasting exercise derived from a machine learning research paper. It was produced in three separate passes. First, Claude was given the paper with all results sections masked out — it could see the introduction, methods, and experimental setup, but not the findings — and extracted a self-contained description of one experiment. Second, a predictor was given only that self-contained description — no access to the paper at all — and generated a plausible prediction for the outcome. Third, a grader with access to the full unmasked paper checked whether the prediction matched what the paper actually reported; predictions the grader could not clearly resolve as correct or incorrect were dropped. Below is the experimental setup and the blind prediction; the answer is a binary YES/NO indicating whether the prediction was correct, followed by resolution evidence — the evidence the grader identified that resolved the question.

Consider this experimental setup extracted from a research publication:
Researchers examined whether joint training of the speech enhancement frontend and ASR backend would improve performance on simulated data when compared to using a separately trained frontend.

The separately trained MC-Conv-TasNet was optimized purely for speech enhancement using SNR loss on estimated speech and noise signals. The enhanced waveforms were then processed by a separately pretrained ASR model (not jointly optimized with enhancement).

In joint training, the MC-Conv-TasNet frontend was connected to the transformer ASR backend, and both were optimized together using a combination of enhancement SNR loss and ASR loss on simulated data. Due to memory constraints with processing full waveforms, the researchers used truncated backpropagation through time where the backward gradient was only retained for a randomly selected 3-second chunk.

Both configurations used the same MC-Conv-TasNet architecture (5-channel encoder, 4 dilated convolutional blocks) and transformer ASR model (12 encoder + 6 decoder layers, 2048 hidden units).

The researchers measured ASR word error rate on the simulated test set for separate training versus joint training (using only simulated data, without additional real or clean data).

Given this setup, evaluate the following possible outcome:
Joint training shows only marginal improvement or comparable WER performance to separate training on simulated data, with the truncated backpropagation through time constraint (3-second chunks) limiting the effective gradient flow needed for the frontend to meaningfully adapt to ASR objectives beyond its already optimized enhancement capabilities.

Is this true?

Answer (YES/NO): NO